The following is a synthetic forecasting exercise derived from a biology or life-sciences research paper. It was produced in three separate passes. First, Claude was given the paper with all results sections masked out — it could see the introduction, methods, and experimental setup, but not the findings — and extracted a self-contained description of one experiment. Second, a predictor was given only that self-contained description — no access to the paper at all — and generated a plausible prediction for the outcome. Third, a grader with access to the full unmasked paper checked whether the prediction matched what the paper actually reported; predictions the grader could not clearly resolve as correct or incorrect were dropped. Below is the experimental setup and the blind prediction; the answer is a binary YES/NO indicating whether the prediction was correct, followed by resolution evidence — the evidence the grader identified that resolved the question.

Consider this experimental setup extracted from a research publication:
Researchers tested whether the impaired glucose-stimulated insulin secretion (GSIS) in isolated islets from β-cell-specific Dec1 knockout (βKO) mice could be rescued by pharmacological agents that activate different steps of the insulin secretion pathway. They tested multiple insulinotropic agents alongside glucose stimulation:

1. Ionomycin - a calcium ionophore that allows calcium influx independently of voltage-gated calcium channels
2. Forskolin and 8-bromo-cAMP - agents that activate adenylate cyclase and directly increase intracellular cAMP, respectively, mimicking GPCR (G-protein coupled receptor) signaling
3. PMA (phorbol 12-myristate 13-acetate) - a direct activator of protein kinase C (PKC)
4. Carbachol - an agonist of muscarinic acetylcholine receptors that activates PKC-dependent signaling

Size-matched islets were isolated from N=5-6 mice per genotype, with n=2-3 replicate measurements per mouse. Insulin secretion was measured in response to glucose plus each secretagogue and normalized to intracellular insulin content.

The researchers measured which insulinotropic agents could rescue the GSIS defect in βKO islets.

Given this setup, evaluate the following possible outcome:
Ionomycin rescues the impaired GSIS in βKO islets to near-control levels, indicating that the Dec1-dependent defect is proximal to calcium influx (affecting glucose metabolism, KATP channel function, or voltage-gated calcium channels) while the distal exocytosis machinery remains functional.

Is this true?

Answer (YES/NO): NO